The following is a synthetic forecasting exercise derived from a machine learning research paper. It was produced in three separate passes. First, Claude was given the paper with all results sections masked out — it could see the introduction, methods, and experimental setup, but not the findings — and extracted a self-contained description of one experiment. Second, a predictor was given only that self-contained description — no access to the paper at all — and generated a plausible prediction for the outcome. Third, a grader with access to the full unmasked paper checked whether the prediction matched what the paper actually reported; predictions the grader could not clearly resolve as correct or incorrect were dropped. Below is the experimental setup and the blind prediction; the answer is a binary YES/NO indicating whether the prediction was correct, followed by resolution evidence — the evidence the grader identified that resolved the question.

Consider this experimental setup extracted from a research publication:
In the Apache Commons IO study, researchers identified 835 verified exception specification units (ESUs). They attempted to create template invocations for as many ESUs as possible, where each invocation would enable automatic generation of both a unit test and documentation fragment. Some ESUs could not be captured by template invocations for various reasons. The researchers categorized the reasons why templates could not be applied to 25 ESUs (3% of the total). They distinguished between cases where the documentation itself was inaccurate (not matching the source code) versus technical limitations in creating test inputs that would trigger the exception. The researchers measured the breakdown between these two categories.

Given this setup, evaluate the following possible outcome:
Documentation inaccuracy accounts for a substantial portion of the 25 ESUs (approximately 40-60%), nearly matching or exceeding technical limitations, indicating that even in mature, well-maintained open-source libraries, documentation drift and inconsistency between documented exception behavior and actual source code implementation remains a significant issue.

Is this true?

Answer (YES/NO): NO